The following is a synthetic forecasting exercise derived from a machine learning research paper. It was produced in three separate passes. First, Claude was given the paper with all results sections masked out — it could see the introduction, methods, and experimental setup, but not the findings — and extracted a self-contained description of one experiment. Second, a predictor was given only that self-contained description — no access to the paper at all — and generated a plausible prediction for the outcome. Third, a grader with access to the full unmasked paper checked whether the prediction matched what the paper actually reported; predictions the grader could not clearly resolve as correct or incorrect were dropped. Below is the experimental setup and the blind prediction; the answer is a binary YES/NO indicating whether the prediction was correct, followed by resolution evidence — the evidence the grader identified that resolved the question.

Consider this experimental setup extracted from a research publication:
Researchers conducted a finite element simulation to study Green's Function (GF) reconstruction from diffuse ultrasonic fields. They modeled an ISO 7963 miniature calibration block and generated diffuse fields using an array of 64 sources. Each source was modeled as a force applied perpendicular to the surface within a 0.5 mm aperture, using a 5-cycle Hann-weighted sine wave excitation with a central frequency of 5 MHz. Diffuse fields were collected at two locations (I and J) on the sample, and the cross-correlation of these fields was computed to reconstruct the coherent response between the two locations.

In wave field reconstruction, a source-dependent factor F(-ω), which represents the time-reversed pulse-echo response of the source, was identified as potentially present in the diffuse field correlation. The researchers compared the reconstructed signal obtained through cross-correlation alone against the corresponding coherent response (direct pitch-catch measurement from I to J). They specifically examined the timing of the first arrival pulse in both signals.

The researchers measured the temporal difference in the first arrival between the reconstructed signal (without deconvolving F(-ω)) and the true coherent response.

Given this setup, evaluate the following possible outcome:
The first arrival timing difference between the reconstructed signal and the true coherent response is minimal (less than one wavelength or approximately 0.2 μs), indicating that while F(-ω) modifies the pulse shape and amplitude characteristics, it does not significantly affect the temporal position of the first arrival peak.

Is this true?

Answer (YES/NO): NO